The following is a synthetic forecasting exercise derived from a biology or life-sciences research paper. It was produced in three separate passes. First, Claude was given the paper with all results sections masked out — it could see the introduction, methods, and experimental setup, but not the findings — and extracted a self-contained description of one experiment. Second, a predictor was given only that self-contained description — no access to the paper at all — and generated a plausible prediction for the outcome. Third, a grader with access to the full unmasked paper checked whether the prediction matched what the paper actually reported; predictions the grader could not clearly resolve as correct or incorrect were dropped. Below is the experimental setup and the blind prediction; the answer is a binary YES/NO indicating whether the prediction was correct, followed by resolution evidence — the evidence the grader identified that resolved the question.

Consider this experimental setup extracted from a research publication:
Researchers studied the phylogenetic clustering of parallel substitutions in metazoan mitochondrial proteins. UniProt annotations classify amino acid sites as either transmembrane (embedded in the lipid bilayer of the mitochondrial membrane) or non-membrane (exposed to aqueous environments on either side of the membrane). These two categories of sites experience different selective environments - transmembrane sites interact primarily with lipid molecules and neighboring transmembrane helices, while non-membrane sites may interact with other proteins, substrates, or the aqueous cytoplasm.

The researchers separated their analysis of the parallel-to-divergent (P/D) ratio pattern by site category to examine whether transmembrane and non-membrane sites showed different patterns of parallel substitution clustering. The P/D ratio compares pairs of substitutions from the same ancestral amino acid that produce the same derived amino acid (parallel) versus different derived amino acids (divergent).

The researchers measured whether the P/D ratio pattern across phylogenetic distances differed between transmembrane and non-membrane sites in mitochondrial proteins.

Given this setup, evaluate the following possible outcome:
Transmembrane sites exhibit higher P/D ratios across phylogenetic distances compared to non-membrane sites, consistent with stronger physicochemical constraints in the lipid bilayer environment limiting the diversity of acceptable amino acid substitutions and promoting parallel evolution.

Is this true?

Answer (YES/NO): NO